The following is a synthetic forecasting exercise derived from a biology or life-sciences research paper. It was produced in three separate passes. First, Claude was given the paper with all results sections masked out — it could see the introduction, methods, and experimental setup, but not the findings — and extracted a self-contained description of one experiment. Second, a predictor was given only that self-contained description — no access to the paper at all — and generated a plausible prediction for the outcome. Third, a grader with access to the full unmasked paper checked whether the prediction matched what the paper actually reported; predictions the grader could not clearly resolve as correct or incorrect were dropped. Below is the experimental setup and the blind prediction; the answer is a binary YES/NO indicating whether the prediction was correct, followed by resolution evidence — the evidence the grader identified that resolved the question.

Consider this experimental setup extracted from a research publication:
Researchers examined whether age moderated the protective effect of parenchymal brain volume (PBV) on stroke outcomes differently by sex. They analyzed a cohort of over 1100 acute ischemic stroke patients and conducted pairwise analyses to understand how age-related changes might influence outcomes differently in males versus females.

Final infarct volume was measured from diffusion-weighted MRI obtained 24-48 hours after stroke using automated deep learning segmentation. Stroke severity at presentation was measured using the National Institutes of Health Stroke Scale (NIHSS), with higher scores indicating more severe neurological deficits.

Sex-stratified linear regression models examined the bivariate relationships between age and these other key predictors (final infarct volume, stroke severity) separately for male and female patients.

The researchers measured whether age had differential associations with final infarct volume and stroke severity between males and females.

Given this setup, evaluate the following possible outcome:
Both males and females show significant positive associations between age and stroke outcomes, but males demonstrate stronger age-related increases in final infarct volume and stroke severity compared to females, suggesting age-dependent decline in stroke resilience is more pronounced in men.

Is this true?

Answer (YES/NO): NO